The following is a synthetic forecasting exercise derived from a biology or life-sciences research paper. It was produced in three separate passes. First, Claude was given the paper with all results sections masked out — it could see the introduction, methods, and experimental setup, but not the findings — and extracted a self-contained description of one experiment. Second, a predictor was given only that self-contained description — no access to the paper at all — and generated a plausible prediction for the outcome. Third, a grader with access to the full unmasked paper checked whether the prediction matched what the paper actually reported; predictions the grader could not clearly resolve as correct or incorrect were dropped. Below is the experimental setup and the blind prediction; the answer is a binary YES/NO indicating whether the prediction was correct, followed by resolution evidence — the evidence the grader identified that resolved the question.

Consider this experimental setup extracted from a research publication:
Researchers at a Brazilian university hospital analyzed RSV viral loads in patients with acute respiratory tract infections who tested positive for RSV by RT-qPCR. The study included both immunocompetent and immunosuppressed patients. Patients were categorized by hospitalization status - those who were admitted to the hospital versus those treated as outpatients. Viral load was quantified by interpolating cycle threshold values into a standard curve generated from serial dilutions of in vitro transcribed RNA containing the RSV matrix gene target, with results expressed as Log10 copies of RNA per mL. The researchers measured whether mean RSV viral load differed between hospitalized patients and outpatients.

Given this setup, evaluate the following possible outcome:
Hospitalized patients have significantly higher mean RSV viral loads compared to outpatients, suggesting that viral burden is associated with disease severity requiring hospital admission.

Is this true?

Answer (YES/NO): YES